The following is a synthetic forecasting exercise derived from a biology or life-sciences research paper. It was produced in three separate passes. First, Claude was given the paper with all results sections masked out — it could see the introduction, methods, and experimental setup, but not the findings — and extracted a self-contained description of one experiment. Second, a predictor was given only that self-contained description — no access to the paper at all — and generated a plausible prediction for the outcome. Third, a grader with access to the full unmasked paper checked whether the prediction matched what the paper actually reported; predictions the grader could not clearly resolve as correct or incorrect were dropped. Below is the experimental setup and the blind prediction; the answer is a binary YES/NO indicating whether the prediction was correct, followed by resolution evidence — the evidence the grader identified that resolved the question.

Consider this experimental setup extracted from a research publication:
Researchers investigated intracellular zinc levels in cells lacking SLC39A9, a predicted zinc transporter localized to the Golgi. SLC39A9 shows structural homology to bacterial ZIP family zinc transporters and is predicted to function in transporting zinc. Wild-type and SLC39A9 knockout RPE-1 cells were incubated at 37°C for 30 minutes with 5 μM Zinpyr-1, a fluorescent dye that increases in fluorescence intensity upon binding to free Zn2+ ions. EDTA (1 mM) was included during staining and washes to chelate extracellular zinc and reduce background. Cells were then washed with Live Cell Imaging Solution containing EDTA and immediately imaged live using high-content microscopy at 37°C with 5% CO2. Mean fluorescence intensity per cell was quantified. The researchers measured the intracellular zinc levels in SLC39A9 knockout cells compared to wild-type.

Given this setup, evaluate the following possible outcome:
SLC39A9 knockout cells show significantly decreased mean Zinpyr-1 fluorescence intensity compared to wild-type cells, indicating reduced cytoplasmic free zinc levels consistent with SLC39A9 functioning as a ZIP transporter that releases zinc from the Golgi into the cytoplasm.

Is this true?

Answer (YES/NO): NO